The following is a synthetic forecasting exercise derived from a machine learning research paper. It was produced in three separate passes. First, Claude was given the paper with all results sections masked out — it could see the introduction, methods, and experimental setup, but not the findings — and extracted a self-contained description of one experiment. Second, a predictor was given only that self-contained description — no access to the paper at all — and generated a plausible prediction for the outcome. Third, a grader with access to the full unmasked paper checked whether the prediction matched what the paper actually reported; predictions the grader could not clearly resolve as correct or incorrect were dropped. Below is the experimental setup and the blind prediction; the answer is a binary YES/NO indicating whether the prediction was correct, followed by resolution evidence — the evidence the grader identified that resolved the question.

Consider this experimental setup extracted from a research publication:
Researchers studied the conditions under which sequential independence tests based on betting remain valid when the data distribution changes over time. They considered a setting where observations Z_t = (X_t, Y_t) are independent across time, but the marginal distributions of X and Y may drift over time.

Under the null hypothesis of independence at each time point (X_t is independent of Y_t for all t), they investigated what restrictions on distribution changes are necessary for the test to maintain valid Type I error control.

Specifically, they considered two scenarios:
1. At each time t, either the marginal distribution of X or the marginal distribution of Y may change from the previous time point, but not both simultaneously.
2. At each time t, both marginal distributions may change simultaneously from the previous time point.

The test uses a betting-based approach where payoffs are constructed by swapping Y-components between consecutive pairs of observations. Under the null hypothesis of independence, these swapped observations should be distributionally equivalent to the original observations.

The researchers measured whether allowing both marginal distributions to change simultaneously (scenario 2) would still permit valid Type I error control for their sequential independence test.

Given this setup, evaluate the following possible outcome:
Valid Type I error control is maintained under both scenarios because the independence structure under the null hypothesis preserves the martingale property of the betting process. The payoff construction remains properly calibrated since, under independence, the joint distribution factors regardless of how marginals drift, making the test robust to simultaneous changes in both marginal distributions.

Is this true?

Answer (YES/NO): NO